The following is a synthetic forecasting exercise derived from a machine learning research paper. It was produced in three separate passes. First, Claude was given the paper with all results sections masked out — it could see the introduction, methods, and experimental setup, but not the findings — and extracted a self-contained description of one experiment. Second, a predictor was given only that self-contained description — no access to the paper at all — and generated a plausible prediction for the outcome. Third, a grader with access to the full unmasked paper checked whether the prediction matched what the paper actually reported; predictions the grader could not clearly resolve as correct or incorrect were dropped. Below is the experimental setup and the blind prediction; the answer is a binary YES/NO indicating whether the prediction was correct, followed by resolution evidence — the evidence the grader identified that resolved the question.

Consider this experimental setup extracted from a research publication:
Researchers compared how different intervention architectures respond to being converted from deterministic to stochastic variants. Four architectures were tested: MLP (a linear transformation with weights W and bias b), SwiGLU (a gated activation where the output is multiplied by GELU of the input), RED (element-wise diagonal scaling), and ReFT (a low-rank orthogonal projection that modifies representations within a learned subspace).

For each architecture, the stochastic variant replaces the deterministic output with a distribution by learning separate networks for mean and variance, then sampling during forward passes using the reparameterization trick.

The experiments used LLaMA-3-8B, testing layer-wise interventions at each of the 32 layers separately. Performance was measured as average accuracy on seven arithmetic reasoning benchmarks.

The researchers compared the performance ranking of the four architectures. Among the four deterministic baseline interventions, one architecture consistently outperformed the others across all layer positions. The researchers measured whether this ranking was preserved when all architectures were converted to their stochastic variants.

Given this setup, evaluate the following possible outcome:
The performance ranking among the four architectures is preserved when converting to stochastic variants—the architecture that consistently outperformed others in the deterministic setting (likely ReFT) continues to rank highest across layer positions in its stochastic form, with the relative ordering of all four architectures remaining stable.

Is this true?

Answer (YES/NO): YES